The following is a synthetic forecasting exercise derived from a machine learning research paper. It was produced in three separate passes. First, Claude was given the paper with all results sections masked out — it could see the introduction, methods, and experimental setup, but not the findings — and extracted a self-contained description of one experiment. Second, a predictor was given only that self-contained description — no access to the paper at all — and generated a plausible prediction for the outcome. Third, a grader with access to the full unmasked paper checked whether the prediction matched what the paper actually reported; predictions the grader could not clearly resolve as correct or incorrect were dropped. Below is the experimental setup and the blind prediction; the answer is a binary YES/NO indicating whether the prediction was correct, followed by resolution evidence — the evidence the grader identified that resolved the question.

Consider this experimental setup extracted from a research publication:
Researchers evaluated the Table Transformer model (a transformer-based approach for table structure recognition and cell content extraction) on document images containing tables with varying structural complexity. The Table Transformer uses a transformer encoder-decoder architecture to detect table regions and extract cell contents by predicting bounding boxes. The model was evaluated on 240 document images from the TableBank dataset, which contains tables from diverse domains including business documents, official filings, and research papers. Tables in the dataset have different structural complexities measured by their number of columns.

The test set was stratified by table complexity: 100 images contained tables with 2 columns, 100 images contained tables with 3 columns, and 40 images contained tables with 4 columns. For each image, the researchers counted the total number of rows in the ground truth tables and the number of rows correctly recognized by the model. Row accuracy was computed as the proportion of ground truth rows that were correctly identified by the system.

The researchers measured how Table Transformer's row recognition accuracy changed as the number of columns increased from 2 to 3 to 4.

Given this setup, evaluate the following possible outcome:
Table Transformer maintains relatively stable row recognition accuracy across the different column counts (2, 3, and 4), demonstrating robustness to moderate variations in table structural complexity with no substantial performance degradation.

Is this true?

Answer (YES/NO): NO